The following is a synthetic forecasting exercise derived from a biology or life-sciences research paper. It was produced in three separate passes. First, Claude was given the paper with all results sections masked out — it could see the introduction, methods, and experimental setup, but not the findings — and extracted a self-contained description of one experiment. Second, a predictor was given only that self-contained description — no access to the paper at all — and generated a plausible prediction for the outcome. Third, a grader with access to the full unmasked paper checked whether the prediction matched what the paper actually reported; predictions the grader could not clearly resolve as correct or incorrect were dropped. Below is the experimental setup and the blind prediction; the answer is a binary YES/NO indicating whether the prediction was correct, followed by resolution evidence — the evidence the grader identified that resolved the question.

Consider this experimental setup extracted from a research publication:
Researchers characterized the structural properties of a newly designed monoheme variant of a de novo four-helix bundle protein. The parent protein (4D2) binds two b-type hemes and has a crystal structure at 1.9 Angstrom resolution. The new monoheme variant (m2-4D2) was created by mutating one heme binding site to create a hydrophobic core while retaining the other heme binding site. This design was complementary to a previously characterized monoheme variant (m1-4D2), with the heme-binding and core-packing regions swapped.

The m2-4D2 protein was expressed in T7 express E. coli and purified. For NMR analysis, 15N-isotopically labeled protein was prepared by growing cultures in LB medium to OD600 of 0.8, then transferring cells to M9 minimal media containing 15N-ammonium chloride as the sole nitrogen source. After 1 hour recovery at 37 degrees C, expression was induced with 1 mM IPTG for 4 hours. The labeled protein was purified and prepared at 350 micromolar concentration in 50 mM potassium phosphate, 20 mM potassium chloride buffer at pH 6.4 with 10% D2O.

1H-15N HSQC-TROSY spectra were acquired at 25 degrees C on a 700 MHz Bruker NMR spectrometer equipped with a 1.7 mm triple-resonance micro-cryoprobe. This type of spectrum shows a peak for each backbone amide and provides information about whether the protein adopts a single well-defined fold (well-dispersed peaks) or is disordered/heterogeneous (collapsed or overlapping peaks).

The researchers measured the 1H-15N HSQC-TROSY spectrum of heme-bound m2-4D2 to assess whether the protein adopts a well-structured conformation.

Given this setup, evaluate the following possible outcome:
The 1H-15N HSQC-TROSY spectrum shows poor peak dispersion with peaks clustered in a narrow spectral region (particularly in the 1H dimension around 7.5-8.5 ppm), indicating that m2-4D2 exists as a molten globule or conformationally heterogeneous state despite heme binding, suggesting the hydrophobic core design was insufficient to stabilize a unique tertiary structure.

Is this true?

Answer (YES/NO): NO